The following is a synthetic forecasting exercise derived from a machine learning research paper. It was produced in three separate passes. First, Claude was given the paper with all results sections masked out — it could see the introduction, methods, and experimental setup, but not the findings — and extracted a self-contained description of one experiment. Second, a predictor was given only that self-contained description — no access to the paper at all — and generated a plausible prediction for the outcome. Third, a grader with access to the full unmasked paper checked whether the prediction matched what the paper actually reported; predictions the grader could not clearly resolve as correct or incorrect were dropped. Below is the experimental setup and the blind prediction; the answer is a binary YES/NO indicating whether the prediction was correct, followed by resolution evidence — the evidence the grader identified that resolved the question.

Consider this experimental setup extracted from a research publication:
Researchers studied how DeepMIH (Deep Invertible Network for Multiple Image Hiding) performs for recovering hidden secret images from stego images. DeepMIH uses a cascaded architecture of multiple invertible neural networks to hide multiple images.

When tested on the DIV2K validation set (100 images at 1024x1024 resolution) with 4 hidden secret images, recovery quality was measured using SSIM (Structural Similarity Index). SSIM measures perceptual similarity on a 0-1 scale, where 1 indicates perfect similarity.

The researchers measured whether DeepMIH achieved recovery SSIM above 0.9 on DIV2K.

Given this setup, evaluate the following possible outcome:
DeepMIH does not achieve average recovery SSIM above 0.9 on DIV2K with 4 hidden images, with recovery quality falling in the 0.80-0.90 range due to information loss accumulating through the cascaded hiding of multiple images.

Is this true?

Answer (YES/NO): NO